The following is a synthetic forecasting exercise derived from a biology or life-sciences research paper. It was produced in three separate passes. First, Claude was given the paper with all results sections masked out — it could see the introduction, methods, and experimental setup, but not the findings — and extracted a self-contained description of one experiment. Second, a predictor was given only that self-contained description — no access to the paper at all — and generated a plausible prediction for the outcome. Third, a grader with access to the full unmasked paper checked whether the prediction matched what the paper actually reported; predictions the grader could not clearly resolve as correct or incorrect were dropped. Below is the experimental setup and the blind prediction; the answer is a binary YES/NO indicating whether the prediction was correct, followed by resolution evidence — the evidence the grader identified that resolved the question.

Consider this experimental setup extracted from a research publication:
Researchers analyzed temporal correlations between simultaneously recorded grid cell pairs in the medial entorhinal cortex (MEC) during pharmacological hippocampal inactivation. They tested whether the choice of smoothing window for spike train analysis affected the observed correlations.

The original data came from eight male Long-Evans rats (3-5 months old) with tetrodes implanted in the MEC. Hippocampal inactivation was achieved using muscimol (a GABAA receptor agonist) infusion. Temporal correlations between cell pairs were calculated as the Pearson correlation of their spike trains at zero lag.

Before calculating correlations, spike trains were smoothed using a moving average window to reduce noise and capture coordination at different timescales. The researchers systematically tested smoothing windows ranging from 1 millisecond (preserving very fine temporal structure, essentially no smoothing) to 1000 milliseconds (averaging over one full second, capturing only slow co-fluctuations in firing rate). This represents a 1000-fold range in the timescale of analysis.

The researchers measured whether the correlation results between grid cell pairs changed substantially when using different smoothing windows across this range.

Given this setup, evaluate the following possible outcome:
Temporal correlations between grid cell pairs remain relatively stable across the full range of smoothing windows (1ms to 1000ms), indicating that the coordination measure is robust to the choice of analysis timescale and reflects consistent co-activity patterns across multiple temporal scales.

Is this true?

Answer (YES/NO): YES